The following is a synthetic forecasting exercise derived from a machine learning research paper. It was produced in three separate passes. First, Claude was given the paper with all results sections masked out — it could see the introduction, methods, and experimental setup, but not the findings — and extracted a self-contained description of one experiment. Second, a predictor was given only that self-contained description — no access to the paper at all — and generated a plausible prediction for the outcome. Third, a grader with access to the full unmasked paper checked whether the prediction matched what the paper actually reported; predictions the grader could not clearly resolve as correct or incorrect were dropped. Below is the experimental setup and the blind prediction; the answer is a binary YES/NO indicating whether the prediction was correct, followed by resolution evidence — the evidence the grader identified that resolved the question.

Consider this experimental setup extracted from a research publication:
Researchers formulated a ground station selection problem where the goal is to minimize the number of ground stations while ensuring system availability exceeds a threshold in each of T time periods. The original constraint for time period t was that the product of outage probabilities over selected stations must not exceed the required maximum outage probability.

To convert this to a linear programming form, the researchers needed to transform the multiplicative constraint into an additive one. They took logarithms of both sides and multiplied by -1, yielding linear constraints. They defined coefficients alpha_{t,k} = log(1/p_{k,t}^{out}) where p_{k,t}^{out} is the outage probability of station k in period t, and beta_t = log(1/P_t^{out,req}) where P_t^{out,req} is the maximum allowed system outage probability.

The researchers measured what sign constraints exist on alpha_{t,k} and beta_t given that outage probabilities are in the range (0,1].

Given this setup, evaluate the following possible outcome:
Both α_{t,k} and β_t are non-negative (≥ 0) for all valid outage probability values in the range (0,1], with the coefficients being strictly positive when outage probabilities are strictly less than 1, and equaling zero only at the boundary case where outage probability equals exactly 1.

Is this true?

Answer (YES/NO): YES